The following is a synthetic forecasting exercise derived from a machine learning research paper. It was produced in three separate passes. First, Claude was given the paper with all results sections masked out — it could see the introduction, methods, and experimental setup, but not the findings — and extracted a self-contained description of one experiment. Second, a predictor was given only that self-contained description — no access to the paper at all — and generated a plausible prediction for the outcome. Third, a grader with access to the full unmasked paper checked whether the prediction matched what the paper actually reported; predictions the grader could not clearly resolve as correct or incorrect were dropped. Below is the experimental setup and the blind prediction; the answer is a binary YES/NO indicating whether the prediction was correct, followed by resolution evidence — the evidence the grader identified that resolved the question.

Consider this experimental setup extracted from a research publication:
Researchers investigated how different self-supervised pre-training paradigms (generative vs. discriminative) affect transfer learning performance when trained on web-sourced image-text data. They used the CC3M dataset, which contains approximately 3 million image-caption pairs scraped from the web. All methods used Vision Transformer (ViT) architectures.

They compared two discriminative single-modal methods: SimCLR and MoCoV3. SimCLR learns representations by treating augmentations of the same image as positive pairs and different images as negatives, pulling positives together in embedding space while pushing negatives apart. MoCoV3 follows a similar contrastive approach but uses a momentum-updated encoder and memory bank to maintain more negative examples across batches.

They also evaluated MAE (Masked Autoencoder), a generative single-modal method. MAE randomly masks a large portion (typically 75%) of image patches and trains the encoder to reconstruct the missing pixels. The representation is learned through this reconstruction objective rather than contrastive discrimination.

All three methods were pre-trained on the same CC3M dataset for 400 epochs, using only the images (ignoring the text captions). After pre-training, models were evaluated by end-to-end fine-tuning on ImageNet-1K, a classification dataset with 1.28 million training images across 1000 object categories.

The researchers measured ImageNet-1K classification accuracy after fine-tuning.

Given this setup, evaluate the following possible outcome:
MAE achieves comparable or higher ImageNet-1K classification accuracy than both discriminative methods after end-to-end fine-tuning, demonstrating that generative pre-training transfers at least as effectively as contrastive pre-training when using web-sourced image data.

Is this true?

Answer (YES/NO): YES